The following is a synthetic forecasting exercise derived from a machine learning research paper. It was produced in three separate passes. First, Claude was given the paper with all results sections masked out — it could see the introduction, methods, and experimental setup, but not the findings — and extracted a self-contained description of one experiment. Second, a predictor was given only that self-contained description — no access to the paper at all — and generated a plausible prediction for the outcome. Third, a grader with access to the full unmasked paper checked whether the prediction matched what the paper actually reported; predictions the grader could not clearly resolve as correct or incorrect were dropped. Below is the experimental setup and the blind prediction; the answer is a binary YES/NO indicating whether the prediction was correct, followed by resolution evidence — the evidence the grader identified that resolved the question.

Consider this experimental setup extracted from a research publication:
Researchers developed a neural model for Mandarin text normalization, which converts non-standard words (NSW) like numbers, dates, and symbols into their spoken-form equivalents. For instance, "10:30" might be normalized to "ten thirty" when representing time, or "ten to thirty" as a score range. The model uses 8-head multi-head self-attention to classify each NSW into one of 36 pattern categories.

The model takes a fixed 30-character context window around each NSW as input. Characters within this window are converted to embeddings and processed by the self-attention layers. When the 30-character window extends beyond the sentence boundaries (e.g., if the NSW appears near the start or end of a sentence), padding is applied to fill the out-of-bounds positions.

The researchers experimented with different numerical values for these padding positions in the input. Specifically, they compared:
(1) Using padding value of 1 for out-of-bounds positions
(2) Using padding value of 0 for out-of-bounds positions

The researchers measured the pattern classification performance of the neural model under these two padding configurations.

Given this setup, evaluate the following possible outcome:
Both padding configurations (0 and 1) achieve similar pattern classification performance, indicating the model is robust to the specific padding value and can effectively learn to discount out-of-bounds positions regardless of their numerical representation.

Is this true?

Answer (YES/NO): NO